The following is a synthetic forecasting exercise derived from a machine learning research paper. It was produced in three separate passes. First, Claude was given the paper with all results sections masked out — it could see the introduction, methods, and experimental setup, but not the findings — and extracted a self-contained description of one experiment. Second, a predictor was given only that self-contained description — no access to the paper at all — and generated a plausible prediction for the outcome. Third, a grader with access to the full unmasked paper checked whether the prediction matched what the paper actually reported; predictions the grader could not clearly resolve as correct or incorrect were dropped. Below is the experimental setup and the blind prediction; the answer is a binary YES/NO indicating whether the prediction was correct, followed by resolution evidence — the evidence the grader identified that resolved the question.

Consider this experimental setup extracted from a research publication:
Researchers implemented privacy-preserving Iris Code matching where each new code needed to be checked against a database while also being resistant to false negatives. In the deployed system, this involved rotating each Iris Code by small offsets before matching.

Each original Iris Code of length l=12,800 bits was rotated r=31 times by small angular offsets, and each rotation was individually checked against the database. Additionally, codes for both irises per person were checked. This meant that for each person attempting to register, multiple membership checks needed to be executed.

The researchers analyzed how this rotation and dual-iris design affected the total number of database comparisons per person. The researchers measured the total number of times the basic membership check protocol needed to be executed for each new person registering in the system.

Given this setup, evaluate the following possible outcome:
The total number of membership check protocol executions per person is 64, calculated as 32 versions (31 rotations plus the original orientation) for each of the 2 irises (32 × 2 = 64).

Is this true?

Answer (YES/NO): NO